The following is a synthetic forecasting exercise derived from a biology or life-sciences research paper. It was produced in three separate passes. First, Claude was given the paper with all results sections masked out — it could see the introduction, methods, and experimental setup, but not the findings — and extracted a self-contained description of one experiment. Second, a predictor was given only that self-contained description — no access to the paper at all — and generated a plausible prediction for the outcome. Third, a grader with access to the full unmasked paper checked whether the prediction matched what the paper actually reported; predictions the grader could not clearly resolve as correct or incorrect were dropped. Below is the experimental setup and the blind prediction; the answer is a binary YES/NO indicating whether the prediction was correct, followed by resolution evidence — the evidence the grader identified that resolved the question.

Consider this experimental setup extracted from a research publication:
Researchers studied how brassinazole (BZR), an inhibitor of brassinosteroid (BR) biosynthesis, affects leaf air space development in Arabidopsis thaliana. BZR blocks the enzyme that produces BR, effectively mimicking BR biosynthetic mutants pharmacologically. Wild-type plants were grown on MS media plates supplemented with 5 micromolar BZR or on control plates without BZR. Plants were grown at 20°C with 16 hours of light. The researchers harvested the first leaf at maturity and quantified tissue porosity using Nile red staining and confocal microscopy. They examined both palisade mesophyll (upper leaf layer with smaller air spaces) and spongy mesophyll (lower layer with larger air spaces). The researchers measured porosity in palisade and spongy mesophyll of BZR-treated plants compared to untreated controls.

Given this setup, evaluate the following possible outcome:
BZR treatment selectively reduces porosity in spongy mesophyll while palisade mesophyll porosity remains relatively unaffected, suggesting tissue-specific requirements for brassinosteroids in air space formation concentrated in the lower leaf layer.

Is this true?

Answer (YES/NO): NO